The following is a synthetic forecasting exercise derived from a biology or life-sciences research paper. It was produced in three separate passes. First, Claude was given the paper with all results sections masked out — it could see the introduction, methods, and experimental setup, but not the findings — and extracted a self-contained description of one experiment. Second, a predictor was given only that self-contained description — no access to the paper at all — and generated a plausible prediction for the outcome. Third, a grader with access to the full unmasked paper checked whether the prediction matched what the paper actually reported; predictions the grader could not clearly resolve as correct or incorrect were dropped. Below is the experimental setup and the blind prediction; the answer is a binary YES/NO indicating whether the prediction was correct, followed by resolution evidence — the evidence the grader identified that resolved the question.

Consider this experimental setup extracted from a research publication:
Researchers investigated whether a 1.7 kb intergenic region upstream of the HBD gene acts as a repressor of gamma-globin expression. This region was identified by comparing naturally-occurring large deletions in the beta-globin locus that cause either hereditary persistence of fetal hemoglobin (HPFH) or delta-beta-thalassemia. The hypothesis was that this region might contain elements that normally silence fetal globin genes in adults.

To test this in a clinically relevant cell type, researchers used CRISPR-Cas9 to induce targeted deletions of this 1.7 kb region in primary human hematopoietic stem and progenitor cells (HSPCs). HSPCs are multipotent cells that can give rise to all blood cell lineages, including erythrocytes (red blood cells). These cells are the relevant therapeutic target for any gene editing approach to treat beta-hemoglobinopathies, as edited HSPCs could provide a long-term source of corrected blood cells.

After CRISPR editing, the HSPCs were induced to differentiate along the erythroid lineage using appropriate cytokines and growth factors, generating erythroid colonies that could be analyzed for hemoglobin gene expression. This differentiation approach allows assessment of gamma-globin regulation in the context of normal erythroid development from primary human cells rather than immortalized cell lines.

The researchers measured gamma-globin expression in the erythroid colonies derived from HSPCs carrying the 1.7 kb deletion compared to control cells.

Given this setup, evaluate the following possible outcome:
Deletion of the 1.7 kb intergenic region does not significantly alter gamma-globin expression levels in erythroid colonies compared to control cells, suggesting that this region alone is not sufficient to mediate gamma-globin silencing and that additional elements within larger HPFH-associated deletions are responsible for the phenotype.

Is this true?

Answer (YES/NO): YES